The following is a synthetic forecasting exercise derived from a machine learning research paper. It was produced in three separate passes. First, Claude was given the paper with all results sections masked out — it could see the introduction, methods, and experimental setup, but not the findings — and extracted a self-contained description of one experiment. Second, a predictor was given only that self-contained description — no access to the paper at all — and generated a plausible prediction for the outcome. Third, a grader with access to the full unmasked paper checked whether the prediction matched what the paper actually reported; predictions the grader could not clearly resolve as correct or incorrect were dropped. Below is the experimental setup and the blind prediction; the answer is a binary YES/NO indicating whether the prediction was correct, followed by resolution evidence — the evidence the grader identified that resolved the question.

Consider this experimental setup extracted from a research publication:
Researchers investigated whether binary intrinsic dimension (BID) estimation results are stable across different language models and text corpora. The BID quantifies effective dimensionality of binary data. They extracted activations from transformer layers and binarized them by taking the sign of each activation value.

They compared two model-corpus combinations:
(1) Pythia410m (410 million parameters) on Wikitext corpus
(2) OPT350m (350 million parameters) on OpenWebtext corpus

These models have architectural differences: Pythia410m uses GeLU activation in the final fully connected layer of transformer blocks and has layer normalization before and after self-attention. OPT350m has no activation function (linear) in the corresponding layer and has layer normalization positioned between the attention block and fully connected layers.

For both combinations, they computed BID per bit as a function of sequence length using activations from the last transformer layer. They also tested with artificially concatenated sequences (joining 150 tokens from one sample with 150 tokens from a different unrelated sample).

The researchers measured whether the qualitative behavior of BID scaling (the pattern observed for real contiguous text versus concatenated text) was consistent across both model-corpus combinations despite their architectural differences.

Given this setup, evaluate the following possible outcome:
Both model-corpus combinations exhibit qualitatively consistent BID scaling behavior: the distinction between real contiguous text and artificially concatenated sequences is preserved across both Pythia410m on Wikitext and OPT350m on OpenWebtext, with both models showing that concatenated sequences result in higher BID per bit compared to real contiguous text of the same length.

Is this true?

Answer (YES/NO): YES